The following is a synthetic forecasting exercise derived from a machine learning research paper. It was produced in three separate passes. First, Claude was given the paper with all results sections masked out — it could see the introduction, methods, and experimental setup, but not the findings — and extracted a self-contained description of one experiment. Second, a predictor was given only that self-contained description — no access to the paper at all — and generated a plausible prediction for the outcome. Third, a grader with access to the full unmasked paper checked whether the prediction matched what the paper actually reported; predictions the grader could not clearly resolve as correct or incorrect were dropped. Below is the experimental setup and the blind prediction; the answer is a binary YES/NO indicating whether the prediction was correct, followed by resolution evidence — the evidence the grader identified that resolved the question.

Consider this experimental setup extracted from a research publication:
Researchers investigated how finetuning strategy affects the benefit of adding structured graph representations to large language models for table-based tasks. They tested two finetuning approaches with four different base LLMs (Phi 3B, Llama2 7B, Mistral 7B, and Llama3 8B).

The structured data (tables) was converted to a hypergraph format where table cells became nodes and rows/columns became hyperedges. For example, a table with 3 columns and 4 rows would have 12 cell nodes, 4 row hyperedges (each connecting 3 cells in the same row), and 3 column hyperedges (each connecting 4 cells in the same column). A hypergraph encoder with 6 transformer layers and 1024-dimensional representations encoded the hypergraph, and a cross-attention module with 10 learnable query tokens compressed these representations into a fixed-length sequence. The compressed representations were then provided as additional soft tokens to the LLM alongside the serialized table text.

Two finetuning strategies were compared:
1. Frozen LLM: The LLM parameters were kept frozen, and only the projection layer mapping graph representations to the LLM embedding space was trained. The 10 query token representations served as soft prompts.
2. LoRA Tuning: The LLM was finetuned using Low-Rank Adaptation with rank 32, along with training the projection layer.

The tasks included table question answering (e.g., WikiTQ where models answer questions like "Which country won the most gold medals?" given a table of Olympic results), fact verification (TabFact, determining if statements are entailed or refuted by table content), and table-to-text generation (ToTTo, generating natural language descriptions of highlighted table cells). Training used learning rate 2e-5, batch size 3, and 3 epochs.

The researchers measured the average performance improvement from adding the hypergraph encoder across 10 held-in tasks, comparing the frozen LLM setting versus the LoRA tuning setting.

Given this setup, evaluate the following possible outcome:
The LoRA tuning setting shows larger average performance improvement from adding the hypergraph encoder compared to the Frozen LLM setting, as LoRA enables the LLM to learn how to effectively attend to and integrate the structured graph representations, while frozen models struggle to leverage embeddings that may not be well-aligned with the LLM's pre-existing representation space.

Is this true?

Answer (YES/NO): NO